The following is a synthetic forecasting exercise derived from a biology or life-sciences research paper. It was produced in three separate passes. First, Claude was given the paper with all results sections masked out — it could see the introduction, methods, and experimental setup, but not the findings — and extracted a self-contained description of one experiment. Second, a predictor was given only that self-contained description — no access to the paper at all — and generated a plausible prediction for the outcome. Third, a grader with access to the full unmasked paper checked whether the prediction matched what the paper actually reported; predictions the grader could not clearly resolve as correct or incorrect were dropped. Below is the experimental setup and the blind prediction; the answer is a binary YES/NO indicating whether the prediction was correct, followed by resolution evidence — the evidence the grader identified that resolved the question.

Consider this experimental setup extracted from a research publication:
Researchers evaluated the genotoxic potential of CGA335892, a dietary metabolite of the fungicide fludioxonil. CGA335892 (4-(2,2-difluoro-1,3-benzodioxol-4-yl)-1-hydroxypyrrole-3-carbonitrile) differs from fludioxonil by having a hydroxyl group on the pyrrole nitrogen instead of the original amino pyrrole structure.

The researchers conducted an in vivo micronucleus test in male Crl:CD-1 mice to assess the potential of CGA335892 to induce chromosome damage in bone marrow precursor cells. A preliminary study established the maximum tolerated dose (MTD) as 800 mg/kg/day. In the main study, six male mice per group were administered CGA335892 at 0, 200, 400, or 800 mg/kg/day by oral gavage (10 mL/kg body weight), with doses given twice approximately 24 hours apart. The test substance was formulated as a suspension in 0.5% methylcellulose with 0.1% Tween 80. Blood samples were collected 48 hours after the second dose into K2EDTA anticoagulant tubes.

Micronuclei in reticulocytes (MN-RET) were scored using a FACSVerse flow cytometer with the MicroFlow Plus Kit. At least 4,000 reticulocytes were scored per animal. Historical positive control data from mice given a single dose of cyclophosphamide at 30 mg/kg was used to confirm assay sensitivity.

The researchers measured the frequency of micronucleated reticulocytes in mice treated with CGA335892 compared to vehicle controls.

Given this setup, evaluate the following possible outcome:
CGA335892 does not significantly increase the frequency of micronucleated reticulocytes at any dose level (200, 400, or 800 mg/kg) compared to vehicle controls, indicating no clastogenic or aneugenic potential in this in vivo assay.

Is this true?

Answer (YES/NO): NO